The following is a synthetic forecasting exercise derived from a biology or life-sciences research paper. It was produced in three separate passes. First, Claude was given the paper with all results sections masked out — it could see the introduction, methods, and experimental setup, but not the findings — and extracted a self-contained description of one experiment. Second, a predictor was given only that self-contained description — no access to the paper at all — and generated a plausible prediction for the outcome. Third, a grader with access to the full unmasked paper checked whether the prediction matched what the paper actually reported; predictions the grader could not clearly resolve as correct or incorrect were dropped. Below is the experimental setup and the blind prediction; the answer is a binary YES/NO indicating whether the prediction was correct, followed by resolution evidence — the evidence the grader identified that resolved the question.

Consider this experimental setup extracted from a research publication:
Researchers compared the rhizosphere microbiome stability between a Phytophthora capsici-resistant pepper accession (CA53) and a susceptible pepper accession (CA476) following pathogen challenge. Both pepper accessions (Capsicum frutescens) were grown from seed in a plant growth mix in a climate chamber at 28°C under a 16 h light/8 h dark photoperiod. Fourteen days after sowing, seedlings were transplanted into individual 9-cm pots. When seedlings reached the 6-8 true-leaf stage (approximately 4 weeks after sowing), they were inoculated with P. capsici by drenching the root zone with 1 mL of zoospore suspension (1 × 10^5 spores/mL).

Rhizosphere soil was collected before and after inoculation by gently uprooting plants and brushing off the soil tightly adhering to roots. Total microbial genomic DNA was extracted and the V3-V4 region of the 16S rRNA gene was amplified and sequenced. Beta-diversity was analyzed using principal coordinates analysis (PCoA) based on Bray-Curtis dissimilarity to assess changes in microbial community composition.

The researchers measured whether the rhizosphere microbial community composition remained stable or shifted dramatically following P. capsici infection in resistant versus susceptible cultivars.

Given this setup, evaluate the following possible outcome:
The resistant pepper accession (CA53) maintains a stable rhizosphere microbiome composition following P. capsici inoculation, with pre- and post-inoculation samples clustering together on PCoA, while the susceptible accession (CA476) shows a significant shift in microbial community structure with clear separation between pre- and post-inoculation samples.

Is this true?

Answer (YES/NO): YES